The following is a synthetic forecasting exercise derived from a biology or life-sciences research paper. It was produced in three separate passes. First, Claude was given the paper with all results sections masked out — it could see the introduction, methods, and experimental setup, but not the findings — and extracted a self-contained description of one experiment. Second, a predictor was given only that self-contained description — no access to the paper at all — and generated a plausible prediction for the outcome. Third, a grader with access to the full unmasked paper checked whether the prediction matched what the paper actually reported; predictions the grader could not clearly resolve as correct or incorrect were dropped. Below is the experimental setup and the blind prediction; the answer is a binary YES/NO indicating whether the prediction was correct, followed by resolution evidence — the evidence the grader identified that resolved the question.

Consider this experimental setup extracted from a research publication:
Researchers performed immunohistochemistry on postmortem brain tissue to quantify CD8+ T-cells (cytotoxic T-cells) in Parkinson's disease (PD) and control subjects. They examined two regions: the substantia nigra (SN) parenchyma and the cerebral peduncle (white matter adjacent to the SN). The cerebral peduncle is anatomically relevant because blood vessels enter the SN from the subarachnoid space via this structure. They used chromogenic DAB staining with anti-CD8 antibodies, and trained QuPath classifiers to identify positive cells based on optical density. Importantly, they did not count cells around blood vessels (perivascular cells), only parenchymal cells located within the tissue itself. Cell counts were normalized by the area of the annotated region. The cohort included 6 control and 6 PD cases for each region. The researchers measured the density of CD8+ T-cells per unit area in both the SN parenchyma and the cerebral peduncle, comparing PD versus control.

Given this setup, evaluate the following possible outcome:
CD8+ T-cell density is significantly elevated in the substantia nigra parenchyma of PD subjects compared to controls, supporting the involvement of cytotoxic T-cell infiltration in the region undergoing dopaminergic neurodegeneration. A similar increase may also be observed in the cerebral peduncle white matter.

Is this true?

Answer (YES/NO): YES